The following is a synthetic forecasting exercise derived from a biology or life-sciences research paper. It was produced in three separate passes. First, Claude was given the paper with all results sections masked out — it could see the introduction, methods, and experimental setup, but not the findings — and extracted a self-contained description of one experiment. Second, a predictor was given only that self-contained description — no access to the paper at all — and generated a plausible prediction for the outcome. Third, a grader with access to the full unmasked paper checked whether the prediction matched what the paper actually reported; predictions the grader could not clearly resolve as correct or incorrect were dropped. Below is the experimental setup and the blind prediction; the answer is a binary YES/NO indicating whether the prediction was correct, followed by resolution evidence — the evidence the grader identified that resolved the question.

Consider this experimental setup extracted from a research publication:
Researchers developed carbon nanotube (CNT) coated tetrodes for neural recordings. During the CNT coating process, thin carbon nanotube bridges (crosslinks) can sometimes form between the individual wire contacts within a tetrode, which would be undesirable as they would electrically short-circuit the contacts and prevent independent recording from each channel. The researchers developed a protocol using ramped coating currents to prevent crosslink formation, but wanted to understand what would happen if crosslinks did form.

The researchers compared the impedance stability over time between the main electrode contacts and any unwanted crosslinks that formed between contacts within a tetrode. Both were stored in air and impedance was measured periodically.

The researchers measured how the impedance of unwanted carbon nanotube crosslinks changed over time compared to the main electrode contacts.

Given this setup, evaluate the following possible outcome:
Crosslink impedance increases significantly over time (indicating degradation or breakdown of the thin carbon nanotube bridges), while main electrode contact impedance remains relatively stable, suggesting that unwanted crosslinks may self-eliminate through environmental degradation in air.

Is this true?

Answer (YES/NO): YES